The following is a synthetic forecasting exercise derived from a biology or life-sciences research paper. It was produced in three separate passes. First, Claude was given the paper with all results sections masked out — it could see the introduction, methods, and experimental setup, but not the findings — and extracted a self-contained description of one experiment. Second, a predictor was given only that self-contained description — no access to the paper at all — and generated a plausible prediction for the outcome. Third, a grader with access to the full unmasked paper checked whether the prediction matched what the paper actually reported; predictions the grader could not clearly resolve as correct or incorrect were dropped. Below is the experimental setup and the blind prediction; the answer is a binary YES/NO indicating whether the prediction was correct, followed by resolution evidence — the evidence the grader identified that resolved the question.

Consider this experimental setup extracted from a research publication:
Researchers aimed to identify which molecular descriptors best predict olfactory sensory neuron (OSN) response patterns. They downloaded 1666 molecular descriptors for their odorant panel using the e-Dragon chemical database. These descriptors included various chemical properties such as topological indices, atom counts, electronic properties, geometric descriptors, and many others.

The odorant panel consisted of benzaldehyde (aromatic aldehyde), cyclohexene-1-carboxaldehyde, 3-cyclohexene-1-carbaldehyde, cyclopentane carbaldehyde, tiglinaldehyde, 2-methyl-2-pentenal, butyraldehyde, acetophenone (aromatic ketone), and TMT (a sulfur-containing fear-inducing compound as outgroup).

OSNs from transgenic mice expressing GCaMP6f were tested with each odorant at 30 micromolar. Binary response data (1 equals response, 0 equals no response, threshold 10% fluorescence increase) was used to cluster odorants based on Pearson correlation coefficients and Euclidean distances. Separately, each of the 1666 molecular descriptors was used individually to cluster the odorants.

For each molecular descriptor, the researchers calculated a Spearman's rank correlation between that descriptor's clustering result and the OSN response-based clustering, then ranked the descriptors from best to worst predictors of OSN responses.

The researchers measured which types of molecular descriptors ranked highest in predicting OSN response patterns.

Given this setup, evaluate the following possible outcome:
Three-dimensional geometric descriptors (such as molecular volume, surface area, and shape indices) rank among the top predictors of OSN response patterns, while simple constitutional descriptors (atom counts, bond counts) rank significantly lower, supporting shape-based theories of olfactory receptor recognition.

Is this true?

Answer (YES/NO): NO